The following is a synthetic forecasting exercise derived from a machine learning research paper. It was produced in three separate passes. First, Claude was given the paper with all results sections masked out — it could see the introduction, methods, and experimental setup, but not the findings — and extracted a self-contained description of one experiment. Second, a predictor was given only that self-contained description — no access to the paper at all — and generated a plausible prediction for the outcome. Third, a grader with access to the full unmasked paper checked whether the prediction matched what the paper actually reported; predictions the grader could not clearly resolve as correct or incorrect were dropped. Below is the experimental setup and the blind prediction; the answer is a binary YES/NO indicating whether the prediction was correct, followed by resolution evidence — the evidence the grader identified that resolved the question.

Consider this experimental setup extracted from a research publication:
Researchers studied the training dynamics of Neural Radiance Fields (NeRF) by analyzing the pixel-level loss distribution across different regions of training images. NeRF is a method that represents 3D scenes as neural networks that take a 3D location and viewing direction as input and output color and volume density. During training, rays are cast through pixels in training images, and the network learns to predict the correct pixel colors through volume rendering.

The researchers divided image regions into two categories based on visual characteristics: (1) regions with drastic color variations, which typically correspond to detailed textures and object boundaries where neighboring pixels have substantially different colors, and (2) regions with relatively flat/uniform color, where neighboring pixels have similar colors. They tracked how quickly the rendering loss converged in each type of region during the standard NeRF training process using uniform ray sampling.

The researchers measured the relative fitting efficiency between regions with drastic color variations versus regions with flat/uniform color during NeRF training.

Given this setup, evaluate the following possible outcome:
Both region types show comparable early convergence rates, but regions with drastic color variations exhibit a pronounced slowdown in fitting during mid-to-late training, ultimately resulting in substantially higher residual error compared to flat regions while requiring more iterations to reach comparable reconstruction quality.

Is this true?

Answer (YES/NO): NO